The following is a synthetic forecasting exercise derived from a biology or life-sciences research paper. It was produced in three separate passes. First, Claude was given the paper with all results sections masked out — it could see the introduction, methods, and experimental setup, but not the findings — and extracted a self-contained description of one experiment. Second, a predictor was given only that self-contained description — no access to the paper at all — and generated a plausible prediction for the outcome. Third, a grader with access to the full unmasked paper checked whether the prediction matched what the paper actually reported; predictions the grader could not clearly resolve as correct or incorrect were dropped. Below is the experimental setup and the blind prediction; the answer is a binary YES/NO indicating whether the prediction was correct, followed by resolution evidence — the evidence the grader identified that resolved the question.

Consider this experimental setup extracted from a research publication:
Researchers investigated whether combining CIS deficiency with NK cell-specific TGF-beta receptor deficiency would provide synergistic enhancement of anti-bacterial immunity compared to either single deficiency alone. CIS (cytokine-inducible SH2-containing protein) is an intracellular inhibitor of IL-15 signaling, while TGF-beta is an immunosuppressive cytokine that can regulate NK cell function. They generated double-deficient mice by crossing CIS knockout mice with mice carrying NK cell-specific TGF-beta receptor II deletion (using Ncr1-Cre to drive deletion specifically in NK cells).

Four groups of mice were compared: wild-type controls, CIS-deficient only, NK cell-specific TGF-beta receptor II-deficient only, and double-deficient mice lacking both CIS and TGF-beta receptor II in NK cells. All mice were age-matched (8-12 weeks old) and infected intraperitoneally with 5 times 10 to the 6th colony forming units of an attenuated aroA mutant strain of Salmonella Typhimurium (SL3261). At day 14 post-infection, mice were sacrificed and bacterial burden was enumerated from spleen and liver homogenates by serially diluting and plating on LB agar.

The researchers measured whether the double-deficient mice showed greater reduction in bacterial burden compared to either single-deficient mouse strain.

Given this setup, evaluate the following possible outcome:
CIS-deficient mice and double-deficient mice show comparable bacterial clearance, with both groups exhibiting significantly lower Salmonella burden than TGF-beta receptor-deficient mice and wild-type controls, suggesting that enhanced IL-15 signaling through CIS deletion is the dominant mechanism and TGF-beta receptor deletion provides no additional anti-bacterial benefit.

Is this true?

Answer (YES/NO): NO